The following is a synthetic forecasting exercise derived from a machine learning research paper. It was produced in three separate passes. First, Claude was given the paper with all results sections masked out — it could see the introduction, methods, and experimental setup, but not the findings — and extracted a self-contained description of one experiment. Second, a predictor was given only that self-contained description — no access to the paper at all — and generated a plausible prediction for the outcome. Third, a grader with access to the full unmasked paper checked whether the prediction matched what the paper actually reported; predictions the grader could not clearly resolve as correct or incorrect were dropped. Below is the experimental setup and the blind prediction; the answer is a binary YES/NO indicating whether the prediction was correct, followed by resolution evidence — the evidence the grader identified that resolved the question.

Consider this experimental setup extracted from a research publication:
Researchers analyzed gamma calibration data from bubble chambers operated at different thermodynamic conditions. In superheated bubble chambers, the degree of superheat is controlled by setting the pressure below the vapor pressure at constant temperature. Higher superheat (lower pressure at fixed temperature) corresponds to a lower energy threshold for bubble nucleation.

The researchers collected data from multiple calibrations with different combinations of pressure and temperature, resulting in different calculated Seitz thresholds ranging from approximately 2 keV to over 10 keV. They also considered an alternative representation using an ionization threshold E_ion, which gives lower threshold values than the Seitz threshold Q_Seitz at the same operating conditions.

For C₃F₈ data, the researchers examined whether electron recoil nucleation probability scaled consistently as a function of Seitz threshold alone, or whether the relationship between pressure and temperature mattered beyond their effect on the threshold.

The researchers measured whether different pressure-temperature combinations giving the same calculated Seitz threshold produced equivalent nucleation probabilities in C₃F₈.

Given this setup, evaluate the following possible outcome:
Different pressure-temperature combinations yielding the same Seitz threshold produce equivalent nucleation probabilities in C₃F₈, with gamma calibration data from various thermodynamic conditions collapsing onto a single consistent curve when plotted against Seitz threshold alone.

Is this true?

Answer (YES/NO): NO